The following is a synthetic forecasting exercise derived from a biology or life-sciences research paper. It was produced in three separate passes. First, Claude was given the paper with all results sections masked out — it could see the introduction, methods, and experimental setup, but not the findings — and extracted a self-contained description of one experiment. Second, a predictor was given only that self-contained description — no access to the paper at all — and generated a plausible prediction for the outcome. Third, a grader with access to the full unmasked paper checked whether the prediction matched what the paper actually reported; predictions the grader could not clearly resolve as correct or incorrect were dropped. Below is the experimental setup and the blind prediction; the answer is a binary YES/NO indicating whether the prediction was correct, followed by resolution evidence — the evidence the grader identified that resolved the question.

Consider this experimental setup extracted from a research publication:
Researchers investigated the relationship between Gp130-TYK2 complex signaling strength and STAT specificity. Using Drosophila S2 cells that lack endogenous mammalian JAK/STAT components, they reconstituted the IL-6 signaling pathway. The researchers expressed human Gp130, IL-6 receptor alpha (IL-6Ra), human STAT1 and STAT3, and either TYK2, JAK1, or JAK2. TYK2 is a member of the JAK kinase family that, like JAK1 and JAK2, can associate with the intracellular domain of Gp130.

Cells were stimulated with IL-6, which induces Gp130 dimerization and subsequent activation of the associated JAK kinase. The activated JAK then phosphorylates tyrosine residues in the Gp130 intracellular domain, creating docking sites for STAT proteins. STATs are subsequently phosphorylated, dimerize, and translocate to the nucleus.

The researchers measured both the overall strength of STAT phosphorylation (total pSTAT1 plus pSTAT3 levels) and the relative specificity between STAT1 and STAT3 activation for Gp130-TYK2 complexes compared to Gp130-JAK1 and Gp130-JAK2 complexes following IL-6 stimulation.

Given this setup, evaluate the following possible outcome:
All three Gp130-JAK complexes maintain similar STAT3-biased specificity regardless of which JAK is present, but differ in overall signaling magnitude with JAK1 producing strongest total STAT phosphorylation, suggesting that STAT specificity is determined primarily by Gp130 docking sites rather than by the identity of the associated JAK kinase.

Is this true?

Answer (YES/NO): NO